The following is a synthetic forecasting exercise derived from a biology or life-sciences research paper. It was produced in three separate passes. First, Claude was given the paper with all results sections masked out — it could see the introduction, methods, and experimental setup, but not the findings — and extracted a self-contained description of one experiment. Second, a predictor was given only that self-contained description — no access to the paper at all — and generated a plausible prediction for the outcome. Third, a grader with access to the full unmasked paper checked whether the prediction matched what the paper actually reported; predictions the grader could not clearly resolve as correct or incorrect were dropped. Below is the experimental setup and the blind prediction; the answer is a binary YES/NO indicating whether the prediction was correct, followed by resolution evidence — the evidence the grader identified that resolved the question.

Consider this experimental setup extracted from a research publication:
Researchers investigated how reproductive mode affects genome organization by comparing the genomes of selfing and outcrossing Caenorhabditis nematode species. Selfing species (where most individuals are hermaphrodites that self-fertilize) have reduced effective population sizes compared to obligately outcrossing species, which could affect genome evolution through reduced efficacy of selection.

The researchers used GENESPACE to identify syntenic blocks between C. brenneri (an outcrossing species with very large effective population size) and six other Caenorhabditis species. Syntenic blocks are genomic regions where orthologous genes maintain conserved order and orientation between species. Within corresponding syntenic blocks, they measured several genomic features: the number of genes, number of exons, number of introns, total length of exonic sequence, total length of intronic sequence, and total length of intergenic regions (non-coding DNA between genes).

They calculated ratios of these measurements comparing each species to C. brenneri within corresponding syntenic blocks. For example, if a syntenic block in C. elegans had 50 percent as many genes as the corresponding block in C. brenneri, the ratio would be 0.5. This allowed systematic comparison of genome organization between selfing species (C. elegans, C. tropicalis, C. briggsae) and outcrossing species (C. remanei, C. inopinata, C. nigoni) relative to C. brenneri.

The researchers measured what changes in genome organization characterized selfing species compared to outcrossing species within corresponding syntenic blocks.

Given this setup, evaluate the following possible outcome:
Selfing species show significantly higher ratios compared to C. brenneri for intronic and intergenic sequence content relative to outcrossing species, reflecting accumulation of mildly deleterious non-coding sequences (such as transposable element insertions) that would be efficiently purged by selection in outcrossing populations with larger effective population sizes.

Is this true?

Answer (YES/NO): NO